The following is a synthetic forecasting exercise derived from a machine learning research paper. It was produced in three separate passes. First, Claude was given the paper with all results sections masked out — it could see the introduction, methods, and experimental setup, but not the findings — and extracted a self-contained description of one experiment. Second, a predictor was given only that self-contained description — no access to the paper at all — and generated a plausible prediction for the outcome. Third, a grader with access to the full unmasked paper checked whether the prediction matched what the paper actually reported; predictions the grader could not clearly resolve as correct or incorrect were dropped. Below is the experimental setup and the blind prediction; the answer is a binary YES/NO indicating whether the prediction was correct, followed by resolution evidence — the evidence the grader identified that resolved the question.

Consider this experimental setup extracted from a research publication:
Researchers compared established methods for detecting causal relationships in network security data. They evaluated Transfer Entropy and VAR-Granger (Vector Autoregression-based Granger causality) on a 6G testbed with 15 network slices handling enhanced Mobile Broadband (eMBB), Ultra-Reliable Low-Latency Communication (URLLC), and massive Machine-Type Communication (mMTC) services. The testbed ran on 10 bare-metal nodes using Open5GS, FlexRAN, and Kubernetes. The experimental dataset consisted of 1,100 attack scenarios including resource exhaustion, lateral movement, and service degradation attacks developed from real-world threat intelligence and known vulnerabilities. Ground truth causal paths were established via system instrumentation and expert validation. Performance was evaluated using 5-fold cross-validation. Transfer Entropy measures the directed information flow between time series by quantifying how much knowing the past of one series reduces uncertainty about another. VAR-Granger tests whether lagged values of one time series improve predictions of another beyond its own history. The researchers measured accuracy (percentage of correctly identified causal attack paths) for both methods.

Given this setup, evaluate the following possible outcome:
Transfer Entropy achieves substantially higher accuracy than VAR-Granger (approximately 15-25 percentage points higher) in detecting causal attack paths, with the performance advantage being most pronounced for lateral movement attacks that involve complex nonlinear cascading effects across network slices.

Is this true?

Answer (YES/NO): NO